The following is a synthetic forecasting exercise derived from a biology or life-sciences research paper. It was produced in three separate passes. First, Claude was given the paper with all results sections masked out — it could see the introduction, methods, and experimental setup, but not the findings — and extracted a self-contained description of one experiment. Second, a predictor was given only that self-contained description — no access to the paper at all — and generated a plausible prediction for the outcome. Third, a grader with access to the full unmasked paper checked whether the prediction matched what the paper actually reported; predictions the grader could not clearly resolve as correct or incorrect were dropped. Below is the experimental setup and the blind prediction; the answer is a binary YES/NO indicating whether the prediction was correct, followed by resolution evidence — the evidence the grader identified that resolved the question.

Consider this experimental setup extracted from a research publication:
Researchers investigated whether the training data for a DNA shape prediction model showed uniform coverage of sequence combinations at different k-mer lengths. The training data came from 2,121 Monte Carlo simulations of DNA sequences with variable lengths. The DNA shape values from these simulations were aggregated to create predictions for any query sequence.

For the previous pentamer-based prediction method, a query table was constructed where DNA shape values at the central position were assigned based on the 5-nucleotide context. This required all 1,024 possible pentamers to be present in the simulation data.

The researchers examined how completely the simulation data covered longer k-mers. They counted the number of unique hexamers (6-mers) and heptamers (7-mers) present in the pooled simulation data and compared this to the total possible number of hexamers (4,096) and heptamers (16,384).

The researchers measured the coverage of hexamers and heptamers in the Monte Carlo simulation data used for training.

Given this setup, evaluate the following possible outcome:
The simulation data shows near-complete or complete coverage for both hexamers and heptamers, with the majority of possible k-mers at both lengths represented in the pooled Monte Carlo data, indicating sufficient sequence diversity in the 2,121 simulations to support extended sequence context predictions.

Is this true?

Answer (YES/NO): NO